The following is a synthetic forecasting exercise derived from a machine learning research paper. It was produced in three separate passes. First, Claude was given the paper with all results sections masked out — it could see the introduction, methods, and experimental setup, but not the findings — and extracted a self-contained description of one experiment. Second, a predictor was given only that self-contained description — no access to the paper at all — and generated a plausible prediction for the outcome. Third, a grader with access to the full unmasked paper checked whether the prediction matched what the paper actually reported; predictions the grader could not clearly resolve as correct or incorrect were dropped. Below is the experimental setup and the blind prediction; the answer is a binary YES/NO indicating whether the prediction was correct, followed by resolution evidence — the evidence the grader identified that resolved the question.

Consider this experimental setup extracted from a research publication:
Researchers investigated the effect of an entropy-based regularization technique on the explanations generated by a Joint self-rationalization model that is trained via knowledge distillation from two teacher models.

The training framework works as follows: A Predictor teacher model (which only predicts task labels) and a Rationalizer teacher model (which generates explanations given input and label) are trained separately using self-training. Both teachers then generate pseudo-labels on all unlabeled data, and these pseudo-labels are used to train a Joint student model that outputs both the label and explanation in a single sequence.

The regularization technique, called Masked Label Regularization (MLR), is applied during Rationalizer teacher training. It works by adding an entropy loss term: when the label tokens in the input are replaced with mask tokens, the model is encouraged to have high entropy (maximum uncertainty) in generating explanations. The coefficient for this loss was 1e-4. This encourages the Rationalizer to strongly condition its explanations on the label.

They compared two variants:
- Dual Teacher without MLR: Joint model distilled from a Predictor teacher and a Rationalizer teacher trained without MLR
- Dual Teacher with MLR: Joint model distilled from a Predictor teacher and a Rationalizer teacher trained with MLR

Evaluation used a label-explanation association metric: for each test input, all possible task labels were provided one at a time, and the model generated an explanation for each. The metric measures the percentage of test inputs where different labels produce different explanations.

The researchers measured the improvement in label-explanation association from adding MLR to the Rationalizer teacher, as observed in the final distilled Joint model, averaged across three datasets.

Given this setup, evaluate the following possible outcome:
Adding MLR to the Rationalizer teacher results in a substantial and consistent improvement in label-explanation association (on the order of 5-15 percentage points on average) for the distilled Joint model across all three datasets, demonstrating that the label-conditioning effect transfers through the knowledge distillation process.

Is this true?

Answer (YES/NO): YES